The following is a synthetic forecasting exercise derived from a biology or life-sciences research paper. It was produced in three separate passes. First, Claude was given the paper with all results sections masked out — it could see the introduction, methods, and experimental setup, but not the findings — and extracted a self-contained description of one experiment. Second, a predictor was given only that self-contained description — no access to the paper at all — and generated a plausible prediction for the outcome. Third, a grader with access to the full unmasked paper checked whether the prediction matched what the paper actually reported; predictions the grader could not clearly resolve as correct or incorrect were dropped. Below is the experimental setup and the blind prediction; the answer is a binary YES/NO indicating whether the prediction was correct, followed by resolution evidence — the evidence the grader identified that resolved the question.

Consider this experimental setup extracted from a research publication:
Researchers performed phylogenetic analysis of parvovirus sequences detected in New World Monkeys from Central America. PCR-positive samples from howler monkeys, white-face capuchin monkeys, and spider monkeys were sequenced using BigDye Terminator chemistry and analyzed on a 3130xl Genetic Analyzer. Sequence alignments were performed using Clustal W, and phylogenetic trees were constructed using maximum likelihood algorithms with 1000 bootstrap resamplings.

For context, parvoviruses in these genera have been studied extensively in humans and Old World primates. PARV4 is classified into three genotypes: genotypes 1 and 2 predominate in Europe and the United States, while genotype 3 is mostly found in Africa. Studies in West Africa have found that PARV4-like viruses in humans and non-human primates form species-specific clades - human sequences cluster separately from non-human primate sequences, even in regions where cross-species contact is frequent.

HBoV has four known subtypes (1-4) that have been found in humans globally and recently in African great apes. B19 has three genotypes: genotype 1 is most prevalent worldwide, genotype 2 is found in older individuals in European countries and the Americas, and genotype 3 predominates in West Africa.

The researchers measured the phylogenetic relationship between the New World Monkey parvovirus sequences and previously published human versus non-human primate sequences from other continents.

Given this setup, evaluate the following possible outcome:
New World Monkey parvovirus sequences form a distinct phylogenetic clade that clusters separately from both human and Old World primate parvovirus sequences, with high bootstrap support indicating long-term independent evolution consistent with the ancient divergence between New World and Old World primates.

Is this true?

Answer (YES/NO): NO